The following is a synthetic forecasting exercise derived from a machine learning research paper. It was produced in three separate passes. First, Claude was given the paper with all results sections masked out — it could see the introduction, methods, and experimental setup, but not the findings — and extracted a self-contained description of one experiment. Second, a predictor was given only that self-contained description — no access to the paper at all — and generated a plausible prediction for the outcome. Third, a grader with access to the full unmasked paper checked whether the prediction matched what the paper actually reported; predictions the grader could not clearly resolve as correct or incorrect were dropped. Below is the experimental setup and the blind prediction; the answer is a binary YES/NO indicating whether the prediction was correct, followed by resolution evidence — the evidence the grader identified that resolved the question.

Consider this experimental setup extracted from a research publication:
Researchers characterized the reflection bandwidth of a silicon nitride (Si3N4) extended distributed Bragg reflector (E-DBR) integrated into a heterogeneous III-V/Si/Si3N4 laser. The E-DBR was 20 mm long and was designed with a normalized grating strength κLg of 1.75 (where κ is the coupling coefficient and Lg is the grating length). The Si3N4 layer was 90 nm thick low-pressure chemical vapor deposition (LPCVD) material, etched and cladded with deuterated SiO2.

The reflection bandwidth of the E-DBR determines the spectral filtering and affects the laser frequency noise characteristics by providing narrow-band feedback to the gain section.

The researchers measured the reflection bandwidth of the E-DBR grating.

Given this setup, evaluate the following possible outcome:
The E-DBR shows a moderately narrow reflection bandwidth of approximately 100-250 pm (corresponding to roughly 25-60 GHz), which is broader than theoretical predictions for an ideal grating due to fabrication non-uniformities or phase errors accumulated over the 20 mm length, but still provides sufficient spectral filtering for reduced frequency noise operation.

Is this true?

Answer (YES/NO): NO